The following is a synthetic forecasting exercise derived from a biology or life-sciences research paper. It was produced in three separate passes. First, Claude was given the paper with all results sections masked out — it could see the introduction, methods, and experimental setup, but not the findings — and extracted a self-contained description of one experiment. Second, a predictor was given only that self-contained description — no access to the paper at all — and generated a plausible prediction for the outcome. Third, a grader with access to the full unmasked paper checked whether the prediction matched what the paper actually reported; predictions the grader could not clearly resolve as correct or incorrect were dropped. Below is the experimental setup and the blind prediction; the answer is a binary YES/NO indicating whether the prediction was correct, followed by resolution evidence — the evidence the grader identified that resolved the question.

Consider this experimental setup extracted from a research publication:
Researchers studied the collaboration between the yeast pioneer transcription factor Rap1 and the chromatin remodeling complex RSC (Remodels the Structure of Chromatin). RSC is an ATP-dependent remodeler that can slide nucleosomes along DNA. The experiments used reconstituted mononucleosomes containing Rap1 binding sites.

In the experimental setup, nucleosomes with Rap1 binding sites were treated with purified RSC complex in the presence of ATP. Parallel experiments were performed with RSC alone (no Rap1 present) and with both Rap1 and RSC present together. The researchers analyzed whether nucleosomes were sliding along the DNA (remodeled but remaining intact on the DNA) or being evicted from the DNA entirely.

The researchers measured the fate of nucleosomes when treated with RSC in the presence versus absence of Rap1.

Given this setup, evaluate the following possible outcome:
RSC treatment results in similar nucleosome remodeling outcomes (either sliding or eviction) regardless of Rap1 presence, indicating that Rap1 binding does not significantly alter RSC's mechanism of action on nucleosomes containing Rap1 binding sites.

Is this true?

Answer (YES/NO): NO